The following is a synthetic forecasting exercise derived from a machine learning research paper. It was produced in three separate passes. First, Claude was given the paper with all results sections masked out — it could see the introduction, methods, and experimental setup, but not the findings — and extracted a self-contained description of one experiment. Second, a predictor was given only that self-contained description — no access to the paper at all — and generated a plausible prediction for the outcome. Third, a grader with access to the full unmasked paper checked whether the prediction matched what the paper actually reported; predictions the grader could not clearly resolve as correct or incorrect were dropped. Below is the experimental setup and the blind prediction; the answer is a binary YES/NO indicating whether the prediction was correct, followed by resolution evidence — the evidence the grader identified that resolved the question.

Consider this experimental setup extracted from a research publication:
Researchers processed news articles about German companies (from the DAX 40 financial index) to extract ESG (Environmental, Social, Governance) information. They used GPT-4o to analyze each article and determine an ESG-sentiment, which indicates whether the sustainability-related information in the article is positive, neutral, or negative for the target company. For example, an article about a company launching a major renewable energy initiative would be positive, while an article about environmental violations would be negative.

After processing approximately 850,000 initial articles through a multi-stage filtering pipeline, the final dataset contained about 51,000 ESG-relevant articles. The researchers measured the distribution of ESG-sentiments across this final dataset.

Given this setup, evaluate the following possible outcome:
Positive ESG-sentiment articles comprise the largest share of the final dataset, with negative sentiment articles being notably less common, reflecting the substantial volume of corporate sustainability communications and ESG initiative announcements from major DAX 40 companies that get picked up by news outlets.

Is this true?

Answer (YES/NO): YES